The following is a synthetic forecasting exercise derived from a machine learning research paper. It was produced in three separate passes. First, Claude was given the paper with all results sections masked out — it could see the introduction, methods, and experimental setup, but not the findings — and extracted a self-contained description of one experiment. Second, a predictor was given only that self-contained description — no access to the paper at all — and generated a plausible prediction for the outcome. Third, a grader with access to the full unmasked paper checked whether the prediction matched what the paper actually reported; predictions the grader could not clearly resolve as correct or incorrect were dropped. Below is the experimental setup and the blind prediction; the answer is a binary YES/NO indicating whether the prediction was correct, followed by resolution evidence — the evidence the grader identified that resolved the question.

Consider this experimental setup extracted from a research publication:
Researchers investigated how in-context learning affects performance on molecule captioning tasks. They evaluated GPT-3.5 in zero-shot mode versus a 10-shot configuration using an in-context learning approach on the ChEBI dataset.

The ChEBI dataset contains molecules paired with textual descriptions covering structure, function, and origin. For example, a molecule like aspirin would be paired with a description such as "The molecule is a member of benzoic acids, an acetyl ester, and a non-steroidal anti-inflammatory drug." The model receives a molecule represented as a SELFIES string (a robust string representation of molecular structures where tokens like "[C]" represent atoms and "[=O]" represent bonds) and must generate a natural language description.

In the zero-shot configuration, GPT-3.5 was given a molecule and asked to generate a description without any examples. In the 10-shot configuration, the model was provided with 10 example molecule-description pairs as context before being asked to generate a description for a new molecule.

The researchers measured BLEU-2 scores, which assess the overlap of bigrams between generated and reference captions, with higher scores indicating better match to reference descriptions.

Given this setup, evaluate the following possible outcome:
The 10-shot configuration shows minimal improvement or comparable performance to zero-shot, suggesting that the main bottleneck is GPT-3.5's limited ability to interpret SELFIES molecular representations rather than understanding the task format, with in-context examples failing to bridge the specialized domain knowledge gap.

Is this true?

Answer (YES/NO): NO